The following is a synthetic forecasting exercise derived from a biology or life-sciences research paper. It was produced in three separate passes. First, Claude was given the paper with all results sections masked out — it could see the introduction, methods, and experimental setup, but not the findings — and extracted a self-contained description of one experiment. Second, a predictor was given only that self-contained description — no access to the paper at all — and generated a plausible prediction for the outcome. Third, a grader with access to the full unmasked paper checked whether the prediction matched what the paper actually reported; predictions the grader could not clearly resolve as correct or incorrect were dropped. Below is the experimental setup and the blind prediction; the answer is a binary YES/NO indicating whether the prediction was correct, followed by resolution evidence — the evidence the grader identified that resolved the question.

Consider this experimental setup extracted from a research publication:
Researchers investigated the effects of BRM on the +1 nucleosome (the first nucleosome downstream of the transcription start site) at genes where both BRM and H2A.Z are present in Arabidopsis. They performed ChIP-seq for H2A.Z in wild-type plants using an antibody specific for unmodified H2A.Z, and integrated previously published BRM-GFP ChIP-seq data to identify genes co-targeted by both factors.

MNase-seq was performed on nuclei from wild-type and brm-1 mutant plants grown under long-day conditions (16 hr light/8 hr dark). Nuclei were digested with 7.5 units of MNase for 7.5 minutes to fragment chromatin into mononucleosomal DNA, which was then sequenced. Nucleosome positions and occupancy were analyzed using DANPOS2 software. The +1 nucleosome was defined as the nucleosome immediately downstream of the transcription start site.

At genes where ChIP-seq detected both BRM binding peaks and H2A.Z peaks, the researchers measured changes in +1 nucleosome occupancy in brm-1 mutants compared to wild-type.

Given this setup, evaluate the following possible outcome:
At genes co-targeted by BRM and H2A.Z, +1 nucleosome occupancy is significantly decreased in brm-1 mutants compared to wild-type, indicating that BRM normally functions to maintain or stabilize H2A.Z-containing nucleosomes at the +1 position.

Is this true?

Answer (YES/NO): NO